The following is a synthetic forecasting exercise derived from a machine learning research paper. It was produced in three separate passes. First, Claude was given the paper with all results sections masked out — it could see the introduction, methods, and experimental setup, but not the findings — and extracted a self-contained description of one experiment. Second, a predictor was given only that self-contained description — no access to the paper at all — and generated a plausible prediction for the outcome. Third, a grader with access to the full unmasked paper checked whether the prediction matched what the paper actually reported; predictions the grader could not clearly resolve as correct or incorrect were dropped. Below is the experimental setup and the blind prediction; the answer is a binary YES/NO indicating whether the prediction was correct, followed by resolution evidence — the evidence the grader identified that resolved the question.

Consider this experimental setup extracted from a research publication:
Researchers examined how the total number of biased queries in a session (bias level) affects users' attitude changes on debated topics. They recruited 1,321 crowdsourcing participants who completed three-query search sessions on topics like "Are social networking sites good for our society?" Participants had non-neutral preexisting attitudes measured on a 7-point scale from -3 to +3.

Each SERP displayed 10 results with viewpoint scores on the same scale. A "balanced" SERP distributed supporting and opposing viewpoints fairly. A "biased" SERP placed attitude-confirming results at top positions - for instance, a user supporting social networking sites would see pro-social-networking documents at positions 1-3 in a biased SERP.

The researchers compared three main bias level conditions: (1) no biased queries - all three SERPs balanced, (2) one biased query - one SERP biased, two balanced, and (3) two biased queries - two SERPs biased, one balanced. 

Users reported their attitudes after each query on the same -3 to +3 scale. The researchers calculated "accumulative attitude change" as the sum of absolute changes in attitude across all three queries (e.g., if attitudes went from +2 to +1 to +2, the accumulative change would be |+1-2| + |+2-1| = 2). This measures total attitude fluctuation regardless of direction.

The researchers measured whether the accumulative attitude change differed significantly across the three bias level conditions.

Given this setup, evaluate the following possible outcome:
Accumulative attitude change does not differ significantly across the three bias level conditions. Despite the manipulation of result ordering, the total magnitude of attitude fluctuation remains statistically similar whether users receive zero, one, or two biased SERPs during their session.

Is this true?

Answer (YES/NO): YES